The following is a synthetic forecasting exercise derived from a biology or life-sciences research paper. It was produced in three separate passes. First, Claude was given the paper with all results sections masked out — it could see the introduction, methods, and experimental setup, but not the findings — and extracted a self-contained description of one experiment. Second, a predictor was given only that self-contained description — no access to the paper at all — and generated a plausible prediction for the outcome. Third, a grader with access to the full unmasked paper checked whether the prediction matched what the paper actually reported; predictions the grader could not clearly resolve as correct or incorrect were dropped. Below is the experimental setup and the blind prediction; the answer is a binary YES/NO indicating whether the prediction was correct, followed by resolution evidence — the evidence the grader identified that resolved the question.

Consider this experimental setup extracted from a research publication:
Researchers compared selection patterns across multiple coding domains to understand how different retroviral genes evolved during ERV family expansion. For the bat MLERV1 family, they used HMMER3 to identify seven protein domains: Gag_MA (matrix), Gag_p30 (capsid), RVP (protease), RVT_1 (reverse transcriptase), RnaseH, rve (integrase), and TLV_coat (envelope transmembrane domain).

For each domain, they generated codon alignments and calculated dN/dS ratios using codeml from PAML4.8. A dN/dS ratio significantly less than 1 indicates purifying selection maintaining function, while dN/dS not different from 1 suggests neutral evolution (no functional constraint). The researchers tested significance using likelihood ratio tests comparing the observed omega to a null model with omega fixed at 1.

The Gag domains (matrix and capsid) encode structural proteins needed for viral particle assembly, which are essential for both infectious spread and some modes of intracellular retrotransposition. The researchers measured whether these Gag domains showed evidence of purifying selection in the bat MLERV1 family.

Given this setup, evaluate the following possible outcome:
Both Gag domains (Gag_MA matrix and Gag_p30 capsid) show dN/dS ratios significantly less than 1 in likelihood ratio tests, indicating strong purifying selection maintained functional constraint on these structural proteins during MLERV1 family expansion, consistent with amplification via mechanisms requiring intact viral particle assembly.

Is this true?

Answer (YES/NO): NO